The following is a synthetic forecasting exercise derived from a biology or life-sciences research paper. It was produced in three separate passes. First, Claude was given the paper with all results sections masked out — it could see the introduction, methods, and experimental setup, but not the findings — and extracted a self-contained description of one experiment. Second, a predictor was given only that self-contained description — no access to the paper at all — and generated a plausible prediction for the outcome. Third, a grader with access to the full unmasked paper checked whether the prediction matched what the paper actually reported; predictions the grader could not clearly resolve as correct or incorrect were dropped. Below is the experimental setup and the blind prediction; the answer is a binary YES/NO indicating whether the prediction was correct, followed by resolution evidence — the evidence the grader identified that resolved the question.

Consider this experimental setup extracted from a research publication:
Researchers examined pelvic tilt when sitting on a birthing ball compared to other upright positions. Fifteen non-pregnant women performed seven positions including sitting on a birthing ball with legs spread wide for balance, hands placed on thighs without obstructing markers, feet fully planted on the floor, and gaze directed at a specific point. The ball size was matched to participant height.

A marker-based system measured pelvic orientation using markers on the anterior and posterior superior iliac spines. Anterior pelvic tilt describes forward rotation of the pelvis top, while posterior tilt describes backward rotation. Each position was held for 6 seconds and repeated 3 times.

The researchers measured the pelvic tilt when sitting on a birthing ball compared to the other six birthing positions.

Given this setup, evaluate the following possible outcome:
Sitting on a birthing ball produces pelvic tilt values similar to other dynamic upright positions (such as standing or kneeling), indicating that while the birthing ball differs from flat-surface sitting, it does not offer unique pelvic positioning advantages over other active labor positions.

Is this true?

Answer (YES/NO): NO